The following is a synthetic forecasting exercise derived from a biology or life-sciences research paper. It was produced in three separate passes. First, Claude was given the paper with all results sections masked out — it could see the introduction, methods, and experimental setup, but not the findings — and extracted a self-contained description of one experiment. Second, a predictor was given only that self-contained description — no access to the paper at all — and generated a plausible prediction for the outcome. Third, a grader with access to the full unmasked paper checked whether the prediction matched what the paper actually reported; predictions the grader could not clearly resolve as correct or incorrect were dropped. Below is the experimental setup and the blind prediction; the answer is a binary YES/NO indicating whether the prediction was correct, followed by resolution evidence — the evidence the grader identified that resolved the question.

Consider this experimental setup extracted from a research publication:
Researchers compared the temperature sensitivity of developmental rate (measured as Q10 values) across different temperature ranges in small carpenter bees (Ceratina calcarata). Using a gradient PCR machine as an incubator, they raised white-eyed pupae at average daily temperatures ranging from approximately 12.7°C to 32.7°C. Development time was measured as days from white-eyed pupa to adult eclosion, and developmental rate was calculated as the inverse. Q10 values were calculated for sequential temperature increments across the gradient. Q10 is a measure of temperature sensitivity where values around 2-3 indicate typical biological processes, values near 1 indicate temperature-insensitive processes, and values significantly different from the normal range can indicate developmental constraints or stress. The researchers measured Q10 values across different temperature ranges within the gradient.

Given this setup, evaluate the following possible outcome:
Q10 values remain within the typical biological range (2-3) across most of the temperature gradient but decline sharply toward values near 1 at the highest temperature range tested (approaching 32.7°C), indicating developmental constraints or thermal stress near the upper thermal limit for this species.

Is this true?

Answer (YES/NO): NO